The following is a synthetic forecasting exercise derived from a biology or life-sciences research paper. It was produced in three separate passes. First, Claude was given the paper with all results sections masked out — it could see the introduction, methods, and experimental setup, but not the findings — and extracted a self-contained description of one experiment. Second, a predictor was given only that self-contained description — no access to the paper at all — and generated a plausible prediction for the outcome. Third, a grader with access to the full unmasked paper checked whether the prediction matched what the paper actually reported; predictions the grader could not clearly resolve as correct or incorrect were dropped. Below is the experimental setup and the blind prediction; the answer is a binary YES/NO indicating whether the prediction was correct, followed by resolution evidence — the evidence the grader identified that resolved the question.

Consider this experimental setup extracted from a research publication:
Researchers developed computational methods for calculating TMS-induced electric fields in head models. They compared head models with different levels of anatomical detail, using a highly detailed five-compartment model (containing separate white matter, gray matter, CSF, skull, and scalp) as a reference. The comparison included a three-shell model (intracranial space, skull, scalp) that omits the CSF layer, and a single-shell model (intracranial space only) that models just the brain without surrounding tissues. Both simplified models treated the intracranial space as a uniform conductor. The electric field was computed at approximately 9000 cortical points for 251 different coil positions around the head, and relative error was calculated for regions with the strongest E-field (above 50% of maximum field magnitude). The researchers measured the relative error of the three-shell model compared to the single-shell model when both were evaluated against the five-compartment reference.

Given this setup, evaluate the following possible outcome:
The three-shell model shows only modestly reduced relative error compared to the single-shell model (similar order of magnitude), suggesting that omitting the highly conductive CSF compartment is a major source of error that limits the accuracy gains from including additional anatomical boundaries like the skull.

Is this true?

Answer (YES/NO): YES